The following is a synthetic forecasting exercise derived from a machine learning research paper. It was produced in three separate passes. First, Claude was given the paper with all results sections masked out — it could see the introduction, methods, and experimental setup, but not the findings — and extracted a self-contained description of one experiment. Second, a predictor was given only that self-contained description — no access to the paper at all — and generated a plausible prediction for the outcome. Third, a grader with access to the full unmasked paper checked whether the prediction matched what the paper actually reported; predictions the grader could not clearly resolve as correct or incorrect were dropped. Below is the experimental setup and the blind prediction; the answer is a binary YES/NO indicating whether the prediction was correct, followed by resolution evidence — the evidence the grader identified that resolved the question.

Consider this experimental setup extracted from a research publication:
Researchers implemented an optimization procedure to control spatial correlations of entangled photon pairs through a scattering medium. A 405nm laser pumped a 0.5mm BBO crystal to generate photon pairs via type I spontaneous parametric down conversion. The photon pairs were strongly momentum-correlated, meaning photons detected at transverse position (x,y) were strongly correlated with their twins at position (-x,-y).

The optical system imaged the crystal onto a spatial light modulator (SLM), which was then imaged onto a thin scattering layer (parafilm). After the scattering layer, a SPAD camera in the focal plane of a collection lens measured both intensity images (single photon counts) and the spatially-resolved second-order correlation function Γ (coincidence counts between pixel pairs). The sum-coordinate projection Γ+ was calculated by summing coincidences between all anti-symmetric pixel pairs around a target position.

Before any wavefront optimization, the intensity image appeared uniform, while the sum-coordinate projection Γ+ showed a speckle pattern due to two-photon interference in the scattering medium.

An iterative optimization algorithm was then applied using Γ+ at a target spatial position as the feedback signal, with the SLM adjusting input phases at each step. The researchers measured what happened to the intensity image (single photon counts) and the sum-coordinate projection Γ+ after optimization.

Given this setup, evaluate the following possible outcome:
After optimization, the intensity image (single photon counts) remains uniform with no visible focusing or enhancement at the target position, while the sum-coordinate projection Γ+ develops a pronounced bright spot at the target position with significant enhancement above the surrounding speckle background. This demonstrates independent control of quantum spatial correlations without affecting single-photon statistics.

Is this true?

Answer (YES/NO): YES